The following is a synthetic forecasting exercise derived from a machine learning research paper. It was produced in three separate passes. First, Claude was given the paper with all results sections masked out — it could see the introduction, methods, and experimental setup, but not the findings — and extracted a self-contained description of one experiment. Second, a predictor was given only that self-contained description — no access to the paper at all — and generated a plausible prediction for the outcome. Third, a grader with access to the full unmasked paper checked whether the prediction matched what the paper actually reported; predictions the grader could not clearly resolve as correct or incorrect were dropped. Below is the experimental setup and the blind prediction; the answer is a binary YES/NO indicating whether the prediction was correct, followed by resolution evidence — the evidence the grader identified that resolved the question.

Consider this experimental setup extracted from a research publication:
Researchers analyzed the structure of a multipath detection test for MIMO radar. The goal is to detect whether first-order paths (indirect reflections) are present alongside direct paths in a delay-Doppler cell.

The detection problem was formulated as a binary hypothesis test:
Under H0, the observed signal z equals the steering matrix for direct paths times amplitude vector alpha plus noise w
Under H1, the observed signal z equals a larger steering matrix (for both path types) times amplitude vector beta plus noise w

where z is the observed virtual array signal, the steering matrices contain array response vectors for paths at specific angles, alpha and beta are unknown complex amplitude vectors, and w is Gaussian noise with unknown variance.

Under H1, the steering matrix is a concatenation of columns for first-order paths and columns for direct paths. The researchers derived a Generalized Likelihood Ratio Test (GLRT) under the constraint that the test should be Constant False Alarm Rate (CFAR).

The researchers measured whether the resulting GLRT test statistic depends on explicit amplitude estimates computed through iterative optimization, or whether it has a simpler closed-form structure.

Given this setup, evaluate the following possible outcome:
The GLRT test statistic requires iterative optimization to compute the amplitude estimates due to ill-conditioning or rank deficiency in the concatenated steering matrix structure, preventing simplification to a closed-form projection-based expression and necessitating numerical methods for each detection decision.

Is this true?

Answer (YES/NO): NO